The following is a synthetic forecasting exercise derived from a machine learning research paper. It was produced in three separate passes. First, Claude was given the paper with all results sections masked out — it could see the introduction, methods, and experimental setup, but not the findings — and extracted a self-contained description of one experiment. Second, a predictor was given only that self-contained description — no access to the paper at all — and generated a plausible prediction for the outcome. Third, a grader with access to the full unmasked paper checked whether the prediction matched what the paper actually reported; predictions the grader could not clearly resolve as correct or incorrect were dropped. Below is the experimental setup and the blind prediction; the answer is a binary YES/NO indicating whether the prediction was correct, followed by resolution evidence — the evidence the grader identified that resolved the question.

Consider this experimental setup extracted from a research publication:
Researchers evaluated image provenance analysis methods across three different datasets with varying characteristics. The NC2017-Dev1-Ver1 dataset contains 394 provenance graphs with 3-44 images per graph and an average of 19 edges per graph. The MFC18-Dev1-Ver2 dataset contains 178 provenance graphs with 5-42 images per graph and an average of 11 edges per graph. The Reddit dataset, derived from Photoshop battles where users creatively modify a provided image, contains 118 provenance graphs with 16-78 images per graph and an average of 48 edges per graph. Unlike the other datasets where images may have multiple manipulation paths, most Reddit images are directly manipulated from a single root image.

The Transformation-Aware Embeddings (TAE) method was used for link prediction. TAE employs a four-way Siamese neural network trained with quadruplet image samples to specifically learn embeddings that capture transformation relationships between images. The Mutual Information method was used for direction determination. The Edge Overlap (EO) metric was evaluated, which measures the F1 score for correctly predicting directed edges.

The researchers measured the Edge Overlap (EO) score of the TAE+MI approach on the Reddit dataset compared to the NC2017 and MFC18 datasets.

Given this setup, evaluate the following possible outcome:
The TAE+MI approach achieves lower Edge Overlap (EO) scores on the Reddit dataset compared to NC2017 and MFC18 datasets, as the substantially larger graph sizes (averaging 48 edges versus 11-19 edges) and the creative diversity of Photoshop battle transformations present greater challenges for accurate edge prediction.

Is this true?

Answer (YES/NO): YES